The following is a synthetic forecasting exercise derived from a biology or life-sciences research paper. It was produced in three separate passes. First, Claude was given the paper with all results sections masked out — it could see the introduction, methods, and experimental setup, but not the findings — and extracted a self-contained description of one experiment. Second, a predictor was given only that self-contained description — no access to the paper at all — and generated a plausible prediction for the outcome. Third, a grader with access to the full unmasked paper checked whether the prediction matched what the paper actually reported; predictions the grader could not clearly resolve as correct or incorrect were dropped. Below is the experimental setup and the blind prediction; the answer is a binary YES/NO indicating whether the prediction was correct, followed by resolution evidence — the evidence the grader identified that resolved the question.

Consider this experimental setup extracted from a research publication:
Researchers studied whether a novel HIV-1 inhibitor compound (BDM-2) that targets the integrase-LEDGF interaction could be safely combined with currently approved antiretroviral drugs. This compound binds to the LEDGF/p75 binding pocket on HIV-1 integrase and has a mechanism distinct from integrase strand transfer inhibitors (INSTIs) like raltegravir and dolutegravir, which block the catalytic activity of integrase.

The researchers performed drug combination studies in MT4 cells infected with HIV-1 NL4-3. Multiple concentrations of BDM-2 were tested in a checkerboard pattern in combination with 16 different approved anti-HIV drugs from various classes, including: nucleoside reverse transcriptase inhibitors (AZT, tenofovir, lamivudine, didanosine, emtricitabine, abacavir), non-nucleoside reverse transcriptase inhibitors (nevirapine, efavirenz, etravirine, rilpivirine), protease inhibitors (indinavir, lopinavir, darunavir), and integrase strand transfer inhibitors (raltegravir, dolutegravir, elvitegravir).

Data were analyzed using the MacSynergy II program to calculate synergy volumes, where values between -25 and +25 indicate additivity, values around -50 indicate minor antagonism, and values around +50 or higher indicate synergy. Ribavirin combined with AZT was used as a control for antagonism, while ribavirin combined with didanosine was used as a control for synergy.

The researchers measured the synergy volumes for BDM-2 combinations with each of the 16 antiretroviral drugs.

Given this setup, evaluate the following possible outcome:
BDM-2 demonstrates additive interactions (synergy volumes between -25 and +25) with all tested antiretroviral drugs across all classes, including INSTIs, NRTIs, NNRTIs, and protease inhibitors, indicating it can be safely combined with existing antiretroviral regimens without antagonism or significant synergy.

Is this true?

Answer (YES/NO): NO